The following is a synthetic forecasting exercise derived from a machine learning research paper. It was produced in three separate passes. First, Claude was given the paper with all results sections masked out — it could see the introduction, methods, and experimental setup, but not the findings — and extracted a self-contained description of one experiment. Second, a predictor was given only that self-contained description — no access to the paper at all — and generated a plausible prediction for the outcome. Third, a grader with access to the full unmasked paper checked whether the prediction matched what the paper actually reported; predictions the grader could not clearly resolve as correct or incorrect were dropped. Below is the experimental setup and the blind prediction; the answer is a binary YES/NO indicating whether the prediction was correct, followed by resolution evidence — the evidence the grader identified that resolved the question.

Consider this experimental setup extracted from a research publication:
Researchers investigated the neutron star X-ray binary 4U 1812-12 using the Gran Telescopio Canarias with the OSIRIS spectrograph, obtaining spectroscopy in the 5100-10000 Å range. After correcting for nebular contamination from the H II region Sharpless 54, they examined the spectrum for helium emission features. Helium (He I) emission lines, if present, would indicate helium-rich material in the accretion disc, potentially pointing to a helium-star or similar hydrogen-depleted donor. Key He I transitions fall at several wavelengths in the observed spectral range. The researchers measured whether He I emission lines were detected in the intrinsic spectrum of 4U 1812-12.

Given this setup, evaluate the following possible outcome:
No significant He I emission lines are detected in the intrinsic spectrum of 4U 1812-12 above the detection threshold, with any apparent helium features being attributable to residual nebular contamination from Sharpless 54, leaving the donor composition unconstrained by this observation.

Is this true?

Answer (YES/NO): NO